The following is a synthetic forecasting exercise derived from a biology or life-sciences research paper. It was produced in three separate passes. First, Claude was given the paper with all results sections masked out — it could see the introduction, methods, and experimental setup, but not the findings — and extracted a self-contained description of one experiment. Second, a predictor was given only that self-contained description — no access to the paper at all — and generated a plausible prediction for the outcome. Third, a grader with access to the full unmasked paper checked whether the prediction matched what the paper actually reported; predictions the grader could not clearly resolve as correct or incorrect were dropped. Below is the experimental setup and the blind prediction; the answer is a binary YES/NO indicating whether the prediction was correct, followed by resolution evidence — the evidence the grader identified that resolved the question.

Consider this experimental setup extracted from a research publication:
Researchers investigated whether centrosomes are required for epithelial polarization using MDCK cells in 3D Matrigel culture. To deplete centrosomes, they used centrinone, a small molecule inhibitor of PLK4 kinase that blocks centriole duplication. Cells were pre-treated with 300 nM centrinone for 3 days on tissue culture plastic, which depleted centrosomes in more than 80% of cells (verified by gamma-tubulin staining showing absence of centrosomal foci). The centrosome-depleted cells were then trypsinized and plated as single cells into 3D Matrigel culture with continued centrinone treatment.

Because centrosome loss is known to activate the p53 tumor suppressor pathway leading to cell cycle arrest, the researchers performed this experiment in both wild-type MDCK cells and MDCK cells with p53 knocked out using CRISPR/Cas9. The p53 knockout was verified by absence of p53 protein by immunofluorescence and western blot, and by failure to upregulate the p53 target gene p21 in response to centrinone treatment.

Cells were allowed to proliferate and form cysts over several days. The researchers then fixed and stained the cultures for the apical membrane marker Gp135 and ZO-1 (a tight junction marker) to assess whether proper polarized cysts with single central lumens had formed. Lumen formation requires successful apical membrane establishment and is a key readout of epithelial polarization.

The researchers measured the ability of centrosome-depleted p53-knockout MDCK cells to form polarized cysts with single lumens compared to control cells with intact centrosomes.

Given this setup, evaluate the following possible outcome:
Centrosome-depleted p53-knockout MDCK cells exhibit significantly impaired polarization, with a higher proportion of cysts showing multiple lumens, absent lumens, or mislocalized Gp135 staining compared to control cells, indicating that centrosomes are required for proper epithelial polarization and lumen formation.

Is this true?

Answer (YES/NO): NO